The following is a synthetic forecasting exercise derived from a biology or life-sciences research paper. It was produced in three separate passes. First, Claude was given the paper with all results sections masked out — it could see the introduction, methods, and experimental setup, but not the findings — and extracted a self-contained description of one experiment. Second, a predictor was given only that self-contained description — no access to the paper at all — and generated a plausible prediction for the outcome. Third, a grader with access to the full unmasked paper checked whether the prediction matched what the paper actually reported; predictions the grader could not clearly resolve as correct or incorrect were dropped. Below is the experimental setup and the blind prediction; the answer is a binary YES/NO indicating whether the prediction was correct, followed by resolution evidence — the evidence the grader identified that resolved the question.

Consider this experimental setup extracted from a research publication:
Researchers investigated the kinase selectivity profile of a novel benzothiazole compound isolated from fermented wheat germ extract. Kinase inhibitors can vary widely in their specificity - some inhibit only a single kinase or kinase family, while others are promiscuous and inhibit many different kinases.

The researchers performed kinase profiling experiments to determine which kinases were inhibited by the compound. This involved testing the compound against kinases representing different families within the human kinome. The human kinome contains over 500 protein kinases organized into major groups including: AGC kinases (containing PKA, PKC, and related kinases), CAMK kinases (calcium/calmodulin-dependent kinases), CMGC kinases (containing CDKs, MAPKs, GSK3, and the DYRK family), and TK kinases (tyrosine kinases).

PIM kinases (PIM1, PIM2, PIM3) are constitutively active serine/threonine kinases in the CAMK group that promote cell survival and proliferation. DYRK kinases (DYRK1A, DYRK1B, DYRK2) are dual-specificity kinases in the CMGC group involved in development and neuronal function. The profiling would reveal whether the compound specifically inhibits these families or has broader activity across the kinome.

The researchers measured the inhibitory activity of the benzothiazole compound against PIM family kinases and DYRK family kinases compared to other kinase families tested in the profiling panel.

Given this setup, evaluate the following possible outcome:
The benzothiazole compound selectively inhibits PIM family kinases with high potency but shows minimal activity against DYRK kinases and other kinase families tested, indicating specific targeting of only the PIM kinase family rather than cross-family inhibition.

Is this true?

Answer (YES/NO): NO